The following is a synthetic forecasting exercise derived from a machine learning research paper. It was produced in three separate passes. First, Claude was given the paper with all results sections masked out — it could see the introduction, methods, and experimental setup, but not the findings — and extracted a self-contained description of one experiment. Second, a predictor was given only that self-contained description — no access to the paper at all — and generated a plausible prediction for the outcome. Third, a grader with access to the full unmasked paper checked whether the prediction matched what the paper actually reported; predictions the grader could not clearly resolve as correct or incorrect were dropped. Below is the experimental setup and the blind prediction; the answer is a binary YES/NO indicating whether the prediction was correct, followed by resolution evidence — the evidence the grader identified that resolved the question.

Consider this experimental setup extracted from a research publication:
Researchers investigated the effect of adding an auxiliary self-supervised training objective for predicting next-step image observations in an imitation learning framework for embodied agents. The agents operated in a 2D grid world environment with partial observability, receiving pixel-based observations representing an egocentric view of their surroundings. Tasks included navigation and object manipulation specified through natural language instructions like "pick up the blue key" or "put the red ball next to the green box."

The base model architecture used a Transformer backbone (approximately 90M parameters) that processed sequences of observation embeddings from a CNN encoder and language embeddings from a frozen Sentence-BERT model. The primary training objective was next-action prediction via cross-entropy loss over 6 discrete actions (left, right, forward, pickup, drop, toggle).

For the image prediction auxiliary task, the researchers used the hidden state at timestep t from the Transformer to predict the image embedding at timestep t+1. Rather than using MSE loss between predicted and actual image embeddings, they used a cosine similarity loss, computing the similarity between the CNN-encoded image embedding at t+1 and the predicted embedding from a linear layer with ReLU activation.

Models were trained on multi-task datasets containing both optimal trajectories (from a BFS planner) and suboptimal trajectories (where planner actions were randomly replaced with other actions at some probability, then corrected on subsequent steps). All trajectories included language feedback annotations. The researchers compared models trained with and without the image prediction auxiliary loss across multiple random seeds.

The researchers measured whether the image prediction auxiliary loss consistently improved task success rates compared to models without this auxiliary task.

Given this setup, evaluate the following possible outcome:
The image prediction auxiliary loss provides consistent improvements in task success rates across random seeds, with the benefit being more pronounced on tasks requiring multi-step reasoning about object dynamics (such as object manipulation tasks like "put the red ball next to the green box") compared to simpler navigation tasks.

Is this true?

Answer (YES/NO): NO